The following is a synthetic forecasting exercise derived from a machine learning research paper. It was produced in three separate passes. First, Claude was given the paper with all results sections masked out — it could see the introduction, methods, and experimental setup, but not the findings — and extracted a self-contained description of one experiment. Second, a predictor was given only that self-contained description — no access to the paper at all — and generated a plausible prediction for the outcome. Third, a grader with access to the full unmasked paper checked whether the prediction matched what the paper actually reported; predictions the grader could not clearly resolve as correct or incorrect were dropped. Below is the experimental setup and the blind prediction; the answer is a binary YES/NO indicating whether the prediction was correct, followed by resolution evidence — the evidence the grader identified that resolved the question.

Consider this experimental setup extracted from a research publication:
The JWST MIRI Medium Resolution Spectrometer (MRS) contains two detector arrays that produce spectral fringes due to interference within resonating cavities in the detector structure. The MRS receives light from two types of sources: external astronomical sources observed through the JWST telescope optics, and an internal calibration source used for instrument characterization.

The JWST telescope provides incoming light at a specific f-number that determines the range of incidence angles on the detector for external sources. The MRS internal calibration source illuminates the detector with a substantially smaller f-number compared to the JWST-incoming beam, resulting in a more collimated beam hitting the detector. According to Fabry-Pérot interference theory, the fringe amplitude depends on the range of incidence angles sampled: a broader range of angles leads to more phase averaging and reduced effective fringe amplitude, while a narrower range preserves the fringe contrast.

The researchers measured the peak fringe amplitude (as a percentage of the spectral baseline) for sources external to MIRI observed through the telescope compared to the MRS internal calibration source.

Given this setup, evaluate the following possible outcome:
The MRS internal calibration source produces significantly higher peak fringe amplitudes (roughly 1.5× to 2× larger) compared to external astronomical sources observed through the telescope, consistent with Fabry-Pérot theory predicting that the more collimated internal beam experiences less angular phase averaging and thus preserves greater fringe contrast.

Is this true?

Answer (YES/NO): NO